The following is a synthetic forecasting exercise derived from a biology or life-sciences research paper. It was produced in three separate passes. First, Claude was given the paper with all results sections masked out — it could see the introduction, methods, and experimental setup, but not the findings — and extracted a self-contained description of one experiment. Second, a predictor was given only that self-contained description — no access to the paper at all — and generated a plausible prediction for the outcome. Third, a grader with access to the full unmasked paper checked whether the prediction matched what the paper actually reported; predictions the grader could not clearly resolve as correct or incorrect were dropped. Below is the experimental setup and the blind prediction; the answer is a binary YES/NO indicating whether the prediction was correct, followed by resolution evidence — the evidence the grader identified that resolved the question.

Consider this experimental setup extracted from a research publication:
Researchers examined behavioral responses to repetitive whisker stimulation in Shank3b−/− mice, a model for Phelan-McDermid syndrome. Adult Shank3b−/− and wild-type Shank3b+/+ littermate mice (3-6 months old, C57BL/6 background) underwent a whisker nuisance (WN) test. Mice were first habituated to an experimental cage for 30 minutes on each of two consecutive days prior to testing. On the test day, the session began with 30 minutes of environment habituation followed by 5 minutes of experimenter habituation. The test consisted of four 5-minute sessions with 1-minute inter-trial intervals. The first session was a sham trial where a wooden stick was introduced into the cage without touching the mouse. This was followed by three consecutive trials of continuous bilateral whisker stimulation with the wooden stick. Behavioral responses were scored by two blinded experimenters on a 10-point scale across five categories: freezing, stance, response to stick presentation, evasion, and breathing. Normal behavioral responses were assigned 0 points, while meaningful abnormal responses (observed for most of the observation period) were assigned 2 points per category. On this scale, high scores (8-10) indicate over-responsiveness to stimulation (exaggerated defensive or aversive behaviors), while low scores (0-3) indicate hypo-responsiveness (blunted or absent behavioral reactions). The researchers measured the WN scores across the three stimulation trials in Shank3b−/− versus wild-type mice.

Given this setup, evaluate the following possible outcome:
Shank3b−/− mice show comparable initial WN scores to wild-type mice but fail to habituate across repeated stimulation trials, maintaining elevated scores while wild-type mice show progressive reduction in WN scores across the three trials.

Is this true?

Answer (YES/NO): NO